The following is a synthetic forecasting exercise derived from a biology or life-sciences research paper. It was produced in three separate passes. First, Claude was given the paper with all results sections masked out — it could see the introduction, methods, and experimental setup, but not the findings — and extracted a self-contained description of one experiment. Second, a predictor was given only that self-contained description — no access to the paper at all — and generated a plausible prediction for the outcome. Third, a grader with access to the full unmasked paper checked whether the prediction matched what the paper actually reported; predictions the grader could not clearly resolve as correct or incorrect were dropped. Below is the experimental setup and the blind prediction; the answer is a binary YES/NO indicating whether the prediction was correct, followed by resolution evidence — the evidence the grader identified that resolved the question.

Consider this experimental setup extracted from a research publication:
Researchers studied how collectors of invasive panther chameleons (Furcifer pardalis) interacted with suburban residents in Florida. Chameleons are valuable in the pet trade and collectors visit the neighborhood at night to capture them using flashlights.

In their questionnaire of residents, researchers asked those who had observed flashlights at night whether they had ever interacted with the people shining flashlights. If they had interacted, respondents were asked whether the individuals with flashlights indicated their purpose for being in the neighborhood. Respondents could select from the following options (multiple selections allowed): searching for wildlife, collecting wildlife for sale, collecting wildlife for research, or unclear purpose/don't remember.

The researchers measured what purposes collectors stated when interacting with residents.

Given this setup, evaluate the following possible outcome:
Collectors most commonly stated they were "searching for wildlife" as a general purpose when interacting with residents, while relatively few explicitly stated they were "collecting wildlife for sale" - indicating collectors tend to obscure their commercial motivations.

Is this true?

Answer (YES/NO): YES